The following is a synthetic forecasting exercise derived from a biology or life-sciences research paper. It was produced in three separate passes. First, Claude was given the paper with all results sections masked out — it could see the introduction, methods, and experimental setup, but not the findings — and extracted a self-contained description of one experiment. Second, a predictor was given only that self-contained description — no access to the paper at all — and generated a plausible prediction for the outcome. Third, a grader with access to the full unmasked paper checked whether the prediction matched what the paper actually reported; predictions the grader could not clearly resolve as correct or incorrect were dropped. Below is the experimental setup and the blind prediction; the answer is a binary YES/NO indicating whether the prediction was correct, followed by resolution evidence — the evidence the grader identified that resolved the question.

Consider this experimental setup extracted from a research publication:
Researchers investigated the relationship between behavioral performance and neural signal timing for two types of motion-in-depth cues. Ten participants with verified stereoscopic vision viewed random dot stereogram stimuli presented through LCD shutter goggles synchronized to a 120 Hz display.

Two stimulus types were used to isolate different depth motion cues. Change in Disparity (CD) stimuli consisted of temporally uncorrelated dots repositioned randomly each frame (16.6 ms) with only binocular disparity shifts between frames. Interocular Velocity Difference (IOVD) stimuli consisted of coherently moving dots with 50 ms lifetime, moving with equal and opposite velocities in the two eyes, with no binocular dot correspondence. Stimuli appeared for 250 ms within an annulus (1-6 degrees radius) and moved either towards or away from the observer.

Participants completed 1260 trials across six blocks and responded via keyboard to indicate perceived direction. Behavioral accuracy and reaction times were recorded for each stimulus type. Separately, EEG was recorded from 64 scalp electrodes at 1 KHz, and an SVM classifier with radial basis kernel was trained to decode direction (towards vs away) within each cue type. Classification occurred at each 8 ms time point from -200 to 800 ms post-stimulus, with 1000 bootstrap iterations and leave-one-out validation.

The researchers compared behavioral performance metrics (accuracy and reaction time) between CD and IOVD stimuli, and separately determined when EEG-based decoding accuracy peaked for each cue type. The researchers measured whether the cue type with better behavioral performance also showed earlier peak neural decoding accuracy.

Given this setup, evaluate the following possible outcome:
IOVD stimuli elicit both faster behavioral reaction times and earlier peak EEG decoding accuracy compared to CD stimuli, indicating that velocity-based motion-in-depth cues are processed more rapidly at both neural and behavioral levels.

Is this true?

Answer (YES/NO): NO